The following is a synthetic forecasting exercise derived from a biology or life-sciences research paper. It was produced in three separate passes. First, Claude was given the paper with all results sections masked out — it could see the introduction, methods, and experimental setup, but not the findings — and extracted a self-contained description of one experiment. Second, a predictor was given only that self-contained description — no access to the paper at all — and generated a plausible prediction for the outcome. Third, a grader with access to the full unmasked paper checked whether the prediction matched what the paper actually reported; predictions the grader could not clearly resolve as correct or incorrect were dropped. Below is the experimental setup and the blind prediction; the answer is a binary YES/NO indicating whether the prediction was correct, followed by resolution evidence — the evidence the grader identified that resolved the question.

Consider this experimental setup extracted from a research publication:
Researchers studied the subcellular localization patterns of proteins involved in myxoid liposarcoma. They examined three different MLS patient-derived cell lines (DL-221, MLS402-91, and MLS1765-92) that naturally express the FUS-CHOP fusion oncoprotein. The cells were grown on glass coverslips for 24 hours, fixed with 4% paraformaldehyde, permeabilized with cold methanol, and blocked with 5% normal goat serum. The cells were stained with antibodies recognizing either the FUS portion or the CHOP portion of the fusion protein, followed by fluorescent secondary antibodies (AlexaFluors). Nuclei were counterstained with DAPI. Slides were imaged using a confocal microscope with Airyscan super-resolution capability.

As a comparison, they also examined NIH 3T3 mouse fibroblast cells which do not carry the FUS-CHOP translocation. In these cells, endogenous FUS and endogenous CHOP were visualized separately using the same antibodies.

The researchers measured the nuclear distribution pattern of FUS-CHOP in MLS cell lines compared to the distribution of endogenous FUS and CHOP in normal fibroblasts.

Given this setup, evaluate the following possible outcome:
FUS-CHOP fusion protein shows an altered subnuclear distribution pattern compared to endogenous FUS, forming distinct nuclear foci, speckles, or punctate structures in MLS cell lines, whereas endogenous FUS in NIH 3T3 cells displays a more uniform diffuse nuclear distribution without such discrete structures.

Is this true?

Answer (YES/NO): YES